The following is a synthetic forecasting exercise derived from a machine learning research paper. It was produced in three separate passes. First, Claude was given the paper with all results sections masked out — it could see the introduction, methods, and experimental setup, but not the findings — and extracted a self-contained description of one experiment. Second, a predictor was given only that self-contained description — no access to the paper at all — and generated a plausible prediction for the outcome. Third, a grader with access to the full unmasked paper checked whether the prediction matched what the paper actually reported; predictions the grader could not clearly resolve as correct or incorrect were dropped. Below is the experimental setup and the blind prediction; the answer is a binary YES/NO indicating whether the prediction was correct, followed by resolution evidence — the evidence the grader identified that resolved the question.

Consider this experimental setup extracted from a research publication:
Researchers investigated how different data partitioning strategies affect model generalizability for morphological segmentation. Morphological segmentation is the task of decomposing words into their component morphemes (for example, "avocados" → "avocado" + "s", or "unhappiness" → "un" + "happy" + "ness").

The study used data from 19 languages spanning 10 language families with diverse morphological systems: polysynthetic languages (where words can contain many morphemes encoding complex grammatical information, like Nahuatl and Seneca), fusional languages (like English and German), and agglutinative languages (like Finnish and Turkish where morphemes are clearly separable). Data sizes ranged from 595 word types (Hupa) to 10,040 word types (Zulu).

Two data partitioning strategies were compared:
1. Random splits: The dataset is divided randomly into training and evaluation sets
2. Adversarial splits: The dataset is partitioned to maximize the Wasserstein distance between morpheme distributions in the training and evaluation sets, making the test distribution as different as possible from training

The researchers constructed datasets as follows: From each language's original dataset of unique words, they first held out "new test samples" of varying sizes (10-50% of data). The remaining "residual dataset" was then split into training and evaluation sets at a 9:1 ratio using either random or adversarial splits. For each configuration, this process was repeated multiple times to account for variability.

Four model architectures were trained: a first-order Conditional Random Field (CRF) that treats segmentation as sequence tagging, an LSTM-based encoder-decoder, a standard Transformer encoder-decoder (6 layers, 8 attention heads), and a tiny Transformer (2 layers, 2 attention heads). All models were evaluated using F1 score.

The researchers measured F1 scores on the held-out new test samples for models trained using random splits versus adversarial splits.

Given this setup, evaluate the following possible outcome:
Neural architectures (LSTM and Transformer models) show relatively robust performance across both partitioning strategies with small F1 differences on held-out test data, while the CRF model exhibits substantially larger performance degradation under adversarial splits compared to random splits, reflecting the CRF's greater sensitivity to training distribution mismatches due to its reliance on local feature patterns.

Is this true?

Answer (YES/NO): NO